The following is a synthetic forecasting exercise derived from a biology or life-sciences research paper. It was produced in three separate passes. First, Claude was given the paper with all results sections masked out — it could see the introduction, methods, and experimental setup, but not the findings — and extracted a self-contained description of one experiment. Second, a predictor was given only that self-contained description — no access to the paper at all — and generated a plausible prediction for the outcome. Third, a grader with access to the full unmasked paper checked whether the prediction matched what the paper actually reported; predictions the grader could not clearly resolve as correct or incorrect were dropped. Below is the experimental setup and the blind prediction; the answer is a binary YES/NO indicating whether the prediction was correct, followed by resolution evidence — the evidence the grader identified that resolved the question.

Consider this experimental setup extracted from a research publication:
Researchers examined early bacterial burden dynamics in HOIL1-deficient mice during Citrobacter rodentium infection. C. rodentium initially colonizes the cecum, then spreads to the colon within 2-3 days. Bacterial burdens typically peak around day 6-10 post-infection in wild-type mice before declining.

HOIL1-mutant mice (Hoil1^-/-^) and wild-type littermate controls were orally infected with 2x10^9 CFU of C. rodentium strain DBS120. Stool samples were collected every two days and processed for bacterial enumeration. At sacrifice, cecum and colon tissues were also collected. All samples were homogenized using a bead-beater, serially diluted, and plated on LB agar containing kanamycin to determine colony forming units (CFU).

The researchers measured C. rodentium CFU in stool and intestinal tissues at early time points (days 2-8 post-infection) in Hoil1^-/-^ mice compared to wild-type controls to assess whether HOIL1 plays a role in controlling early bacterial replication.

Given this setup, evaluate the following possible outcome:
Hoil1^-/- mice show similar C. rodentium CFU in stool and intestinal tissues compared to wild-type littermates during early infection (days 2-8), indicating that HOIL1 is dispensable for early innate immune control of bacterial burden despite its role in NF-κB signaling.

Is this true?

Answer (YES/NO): NO